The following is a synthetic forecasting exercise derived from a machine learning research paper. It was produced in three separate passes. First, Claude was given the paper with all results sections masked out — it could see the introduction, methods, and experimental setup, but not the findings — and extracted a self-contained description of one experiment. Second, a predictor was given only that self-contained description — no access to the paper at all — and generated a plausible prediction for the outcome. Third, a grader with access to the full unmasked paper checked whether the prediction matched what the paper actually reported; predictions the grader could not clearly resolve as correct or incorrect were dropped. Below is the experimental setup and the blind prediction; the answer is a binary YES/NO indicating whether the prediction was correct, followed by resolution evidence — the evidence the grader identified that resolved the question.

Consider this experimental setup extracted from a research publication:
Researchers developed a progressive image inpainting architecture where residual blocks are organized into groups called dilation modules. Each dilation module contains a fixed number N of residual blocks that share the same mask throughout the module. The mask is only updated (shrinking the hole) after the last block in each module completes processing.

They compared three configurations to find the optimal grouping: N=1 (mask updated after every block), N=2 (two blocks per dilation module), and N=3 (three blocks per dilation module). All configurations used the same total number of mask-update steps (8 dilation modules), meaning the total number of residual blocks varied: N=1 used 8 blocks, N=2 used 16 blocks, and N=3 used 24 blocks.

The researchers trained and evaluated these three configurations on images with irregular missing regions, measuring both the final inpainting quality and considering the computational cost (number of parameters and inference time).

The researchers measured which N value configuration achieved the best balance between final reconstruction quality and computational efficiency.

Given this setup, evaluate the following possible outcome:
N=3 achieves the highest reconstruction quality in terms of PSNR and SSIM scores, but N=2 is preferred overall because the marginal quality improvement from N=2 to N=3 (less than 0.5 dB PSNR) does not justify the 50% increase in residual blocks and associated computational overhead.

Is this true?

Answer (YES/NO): NO